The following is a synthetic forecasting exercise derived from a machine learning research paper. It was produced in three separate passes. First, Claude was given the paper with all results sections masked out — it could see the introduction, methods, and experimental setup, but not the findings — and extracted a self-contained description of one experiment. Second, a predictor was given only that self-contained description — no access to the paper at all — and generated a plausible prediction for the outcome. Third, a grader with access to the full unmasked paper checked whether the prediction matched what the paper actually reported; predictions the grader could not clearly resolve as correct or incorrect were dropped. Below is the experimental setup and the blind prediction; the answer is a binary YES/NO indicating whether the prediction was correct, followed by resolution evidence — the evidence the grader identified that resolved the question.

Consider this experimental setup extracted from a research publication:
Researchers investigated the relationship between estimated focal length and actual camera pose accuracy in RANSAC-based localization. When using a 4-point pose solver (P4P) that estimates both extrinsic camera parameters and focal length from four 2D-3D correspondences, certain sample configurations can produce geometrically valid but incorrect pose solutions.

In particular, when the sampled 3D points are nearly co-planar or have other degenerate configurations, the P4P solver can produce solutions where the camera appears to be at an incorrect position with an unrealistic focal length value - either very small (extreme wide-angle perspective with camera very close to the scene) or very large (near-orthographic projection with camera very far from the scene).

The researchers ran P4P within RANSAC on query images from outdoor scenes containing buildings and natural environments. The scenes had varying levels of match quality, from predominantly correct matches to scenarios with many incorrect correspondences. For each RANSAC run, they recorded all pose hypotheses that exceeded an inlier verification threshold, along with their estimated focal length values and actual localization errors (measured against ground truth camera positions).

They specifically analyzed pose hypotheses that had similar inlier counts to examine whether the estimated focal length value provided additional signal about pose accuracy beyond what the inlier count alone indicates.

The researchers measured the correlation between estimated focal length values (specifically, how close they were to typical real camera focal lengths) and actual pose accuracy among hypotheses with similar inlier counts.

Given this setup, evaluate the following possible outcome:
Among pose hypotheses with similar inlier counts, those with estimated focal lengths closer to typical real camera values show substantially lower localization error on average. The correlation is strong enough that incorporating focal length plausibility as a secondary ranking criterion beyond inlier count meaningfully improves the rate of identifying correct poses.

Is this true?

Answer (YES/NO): NO